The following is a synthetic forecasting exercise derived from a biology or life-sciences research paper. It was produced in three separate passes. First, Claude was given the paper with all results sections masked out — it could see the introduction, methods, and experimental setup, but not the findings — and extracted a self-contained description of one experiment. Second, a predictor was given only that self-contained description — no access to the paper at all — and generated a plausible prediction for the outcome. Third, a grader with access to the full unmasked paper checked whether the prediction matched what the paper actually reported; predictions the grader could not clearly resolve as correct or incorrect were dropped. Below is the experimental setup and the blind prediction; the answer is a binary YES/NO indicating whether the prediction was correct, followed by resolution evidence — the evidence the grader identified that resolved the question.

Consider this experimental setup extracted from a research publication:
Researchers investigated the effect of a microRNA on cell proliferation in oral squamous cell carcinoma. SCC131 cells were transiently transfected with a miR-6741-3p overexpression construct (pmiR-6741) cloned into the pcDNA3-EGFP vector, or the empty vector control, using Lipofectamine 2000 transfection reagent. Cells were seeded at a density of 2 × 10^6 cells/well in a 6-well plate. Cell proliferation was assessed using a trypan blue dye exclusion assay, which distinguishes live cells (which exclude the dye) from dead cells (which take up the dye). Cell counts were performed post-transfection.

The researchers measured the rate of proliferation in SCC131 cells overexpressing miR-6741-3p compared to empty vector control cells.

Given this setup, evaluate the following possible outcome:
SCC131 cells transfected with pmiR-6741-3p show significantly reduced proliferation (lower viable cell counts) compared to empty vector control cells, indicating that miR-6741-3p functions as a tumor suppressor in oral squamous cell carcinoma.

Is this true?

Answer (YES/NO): YES